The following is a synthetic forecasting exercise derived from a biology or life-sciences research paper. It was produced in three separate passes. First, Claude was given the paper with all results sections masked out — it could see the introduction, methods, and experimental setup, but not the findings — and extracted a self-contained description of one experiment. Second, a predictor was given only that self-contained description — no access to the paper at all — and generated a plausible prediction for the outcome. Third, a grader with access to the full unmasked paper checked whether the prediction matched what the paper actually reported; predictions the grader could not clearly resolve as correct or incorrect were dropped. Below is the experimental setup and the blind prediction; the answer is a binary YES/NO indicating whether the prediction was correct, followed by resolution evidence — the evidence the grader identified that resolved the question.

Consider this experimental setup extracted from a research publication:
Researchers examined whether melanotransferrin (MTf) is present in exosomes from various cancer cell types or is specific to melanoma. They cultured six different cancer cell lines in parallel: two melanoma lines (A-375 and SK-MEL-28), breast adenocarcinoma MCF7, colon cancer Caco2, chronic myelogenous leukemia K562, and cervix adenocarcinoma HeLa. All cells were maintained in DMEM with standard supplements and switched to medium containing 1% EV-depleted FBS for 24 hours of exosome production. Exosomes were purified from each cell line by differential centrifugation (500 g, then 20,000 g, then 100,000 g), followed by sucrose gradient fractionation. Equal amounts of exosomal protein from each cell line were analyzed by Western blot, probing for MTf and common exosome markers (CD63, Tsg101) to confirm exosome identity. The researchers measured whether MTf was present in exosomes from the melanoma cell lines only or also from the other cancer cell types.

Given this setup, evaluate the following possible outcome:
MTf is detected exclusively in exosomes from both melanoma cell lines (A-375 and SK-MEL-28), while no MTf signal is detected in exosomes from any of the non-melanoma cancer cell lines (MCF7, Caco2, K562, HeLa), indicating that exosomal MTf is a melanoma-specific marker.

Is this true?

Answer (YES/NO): YES